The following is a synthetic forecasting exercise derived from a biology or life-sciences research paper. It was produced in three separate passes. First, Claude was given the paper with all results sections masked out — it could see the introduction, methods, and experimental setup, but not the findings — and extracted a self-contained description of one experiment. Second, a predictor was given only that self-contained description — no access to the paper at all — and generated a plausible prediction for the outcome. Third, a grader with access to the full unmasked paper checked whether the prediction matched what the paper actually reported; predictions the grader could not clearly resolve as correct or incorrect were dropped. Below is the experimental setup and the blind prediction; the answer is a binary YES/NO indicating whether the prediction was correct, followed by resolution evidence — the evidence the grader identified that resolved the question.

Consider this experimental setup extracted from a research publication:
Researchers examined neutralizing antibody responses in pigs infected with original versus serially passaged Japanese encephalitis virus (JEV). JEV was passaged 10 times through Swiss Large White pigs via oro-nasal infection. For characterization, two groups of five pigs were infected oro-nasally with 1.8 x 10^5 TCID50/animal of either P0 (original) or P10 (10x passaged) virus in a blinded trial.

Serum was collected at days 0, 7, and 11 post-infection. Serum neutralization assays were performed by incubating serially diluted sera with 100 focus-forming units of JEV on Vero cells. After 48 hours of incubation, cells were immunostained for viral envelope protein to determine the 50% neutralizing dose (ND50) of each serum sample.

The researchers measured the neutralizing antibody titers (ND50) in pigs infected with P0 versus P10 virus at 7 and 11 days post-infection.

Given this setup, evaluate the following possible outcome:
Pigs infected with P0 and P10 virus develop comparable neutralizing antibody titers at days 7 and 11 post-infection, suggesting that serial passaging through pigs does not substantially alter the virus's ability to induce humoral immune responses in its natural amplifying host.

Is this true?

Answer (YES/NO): YES